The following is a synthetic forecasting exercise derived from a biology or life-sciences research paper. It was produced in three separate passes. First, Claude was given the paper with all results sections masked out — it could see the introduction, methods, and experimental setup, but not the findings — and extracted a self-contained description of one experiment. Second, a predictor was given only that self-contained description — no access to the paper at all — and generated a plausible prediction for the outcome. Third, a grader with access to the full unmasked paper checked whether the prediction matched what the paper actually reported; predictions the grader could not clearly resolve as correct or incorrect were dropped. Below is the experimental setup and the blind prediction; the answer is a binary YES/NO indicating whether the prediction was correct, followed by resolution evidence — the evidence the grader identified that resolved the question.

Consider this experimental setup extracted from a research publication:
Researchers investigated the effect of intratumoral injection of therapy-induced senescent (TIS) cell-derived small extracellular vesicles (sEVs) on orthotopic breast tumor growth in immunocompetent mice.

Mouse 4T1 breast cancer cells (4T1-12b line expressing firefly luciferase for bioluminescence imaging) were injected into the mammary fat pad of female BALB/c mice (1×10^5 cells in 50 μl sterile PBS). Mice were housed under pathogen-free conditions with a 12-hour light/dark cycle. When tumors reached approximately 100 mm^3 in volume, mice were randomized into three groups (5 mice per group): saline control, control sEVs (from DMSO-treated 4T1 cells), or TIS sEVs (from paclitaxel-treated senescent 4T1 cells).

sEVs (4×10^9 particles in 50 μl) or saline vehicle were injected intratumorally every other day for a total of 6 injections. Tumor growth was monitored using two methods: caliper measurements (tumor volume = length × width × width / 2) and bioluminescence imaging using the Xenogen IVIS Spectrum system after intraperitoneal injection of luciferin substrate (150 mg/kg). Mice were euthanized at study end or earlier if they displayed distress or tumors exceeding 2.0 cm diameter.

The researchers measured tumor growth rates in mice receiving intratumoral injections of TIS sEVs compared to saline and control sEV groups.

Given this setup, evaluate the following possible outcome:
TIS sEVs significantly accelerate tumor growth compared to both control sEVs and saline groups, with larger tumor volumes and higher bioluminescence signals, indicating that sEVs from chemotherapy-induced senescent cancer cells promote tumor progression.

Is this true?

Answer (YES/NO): NO